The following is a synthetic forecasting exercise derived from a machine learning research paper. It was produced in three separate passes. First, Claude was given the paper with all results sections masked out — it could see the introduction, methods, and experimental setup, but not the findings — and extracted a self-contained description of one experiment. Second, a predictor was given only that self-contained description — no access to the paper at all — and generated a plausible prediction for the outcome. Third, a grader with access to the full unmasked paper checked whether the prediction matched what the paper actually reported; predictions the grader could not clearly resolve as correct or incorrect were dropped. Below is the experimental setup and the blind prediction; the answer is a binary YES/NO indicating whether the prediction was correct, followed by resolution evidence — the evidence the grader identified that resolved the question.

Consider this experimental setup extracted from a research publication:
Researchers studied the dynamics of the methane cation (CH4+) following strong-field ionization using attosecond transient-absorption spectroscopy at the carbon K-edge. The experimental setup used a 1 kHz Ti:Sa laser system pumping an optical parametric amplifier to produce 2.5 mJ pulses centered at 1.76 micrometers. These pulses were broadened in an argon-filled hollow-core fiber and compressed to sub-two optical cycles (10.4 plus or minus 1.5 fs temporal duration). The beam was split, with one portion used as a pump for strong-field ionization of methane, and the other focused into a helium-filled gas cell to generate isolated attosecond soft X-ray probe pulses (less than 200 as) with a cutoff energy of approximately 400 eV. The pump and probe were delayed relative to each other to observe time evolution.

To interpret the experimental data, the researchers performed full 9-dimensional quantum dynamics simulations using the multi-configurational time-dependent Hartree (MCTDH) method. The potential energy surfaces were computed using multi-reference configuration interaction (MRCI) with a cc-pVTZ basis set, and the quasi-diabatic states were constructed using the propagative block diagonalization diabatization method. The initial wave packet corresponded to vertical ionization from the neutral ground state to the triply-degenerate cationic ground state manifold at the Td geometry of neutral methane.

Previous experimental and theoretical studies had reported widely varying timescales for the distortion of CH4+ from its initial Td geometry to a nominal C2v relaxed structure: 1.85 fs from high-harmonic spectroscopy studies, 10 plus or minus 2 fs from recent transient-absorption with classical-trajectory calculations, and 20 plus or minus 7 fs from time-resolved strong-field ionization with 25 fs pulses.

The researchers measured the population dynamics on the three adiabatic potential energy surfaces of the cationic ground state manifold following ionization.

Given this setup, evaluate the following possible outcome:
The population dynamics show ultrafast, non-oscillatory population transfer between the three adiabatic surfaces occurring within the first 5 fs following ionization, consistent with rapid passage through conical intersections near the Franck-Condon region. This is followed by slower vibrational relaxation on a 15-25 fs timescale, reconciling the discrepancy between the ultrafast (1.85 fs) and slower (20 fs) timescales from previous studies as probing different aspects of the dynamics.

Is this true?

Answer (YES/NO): NO